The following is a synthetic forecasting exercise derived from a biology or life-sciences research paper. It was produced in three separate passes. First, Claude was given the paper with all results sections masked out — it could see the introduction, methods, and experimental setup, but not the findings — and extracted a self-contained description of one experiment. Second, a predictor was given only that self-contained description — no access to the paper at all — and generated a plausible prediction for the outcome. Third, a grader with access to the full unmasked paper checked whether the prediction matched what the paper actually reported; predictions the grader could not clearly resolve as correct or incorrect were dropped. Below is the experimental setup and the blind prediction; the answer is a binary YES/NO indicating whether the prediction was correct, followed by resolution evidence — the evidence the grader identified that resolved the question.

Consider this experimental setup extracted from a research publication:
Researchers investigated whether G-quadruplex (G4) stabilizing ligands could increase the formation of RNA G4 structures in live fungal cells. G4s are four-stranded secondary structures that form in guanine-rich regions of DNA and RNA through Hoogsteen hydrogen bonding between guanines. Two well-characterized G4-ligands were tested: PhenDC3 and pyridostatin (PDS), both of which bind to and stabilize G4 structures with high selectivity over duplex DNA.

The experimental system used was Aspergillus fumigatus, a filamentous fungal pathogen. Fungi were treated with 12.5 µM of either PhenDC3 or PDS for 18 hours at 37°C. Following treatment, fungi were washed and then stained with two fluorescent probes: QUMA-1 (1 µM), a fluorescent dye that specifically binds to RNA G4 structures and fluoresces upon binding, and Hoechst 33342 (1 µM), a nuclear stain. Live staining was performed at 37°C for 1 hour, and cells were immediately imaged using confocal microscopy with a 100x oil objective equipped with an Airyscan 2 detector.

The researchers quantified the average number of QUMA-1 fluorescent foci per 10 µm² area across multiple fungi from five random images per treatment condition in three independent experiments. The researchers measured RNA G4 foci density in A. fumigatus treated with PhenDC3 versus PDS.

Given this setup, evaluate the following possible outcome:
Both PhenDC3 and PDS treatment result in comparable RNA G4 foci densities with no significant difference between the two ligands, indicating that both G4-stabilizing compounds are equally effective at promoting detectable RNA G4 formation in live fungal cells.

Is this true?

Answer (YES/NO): NO